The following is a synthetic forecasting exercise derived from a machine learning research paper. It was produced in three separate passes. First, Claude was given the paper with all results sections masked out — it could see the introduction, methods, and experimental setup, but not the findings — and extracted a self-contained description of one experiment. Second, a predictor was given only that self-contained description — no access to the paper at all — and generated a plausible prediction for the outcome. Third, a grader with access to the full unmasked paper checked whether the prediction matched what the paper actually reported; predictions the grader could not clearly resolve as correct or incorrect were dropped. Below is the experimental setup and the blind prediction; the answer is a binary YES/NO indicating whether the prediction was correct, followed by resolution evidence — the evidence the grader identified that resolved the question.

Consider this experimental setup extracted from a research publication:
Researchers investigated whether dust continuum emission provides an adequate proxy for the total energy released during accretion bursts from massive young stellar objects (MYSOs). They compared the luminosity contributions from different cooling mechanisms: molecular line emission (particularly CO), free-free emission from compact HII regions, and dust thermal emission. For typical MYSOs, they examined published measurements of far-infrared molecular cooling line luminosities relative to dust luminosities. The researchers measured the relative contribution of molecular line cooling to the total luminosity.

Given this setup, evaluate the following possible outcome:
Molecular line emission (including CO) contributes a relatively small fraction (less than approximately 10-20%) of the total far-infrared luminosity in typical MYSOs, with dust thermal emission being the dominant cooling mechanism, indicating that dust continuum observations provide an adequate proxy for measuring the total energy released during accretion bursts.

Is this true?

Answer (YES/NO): NO